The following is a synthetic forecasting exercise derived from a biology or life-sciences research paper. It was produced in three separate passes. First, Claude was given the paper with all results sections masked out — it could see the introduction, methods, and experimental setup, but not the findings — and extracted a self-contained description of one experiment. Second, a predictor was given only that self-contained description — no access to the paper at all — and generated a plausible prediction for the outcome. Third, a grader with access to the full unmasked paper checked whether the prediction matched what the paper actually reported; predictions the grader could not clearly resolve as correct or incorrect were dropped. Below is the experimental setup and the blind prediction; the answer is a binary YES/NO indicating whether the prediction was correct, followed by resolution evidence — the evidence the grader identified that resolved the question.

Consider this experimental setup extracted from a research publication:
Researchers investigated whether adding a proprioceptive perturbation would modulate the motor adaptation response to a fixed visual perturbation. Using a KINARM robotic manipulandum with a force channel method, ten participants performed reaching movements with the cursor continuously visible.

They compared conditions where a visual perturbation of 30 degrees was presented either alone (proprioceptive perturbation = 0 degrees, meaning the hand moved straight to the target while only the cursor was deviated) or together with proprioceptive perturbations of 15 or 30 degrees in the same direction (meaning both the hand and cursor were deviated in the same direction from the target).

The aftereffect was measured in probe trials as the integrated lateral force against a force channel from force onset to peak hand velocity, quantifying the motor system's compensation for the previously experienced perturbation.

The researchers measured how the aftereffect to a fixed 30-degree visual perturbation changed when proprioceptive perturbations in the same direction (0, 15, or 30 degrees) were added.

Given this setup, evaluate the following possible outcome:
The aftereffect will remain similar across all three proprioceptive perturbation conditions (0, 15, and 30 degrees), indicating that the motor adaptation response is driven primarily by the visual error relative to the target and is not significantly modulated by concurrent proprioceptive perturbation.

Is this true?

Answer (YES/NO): NO